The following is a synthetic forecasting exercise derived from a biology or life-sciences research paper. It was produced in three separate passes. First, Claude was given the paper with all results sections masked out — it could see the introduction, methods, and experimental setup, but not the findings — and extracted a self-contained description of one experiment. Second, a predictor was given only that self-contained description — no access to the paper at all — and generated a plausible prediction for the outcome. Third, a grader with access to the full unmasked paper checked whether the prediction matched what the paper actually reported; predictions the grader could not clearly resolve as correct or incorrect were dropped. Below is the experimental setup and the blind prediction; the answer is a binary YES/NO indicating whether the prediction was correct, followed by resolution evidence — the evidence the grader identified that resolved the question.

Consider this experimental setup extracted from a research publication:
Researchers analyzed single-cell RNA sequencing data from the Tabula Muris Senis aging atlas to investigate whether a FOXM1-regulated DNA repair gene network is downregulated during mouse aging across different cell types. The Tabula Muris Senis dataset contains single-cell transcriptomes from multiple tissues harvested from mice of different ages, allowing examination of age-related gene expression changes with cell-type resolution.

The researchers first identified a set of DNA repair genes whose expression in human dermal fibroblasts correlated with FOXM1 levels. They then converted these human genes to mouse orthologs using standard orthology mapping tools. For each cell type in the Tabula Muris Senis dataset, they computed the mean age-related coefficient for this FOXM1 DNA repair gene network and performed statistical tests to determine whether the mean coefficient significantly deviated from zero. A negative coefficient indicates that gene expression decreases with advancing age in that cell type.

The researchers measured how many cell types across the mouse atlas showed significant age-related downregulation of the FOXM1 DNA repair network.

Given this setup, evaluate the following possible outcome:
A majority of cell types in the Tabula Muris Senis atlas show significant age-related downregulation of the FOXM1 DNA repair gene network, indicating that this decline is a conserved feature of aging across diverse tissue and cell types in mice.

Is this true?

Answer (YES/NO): YES